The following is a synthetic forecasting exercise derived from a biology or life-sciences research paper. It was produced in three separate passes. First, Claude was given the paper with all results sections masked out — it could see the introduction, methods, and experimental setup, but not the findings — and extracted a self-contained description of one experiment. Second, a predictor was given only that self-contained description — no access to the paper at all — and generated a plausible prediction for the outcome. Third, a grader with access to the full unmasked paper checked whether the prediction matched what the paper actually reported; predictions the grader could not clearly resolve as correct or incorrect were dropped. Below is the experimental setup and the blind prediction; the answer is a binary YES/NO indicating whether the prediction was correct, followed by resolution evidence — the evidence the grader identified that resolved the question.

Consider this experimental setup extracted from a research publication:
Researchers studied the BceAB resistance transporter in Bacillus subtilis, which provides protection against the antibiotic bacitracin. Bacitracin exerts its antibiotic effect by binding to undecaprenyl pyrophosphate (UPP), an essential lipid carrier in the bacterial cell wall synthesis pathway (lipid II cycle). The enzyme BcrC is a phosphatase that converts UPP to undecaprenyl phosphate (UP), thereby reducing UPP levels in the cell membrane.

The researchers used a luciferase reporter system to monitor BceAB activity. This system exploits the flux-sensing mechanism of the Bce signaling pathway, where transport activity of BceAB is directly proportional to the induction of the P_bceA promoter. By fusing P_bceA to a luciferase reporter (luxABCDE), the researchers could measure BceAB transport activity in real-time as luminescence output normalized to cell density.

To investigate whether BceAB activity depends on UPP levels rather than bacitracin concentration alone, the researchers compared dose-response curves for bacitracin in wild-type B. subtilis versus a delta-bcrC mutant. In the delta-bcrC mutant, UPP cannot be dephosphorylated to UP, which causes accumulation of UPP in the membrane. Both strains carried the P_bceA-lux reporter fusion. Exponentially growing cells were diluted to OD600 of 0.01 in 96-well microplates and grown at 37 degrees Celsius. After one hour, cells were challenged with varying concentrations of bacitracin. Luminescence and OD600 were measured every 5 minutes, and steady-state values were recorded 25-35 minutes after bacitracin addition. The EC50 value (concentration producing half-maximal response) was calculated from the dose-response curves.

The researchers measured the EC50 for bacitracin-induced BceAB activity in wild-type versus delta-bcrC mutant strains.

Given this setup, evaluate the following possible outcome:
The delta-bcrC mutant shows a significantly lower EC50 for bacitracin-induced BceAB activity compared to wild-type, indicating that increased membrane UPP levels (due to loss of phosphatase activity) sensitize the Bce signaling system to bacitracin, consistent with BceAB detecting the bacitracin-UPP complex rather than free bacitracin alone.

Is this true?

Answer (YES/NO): YES